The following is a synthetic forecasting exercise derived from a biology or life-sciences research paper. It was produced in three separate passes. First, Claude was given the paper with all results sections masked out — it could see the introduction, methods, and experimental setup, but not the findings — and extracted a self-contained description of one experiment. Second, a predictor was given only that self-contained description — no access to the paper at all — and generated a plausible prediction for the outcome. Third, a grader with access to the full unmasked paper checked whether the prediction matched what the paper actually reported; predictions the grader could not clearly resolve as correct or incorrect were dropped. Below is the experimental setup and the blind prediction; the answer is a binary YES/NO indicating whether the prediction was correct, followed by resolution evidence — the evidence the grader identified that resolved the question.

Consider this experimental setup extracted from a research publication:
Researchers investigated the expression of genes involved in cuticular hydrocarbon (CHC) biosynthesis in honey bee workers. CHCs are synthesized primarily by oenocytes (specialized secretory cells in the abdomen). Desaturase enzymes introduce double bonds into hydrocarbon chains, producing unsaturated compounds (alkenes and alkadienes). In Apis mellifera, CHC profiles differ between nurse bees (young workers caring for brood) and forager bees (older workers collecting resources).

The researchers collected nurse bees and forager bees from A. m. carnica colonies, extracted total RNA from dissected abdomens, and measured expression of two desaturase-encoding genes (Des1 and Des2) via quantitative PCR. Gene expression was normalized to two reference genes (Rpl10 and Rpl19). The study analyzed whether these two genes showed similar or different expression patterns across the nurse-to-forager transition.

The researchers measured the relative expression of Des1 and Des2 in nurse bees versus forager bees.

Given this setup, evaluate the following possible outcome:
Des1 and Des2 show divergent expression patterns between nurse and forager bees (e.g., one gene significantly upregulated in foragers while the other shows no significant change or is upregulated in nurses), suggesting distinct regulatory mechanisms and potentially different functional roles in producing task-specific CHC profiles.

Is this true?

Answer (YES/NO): YES